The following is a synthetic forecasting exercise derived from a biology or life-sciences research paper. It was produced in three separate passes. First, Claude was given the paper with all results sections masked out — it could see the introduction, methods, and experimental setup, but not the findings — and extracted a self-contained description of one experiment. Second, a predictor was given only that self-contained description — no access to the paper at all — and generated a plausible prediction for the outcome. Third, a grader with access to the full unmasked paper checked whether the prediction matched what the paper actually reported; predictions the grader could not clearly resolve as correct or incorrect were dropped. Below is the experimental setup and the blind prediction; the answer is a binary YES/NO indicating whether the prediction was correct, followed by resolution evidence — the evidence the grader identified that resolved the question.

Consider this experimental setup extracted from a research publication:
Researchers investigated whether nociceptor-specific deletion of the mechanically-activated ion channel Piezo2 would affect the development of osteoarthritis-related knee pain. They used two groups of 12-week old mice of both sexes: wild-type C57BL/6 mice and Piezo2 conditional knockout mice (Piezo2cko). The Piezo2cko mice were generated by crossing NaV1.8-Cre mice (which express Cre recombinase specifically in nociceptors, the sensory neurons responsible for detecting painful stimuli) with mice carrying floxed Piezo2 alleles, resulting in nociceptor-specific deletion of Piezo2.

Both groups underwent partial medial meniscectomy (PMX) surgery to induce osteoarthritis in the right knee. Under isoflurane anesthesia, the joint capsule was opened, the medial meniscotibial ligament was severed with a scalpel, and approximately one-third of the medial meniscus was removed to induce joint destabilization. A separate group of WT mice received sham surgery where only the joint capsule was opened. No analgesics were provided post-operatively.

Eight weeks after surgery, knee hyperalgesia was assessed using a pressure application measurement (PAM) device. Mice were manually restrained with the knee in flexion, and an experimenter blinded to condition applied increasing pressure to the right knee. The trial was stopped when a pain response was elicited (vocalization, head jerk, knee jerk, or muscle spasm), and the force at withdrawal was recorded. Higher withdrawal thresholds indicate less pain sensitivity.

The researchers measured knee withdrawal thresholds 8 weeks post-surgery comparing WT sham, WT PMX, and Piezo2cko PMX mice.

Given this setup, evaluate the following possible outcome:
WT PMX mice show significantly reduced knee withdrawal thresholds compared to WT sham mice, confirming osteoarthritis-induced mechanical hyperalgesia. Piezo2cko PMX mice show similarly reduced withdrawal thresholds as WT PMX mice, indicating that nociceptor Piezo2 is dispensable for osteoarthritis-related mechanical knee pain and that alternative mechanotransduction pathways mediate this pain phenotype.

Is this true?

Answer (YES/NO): NO